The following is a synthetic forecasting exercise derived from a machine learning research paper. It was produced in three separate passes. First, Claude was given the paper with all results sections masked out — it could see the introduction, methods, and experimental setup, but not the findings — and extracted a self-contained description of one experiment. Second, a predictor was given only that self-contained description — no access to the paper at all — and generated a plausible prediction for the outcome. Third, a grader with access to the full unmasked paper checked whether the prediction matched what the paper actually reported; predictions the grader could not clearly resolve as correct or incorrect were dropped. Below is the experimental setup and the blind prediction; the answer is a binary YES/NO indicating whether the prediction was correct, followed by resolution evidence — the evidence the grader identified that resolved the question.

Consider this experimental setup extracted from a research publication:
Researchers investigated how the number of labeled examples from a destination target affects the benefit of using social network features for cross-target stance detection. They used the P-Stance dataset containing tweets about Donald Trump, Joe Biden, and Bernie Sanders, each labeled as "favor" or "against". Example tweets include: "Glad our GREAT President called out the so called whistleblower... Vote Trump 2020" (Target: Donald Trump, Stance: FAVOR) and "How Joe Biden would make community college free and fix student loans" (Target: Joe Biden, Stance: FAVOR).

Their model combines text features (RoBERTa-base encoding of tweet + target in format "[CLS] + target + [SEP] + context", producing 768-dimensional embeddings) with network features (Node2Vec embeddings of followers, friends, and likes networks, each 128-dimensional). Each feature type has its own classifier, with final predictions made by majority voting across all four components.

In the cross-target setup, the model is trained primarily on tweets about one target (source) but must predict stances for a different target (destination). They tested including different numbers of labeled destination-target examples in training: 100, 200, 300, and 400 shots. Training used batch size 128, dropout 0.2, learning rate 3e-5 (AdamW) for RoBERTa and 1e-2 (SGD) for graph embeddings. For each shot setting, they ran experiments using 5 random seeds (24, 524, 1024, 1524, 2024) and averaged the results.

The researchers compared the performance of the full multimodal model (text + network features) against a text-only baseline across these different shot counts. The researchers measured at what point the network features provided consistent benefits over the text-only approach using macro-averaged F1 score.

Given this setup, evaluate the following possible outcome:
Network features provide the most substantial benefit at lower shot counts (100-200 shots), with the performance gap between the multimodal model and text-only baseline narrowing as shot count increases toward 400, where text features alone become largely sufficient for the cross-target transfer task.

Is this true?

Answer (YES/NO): NO